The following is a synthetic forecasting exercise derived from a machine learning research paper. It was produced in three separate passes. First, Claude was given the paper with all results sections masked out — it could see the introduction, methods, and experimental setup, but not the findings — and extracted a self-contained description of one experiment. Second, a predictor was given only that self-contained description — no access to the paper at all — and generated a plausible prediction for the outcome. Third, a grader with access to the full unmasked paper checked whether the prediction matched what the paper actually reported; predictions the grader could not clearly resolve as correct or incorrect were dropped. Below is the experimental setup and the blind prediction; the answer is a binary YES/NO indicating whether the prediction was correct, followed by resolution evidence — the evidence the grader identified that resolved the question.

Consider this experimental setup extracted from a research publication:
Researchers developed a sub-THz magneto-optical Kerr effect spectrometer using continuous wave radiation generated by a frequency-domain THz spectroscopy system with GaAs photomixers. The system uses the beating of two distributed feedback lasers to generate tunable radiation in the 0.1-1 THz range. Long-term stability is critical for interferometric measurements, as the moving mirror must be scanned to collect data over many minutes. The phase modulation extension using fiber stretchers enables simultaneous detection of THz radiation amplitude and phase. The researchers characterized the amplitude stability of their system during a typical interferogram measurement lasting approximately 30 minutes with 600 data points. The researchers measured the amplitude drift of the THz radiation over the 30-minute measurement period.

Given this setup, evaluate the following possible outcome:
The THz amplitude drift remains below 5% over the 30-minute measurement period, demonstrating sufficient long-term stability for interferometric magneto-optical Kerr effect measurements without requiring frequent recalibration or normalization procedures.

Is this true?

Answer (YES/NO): YES